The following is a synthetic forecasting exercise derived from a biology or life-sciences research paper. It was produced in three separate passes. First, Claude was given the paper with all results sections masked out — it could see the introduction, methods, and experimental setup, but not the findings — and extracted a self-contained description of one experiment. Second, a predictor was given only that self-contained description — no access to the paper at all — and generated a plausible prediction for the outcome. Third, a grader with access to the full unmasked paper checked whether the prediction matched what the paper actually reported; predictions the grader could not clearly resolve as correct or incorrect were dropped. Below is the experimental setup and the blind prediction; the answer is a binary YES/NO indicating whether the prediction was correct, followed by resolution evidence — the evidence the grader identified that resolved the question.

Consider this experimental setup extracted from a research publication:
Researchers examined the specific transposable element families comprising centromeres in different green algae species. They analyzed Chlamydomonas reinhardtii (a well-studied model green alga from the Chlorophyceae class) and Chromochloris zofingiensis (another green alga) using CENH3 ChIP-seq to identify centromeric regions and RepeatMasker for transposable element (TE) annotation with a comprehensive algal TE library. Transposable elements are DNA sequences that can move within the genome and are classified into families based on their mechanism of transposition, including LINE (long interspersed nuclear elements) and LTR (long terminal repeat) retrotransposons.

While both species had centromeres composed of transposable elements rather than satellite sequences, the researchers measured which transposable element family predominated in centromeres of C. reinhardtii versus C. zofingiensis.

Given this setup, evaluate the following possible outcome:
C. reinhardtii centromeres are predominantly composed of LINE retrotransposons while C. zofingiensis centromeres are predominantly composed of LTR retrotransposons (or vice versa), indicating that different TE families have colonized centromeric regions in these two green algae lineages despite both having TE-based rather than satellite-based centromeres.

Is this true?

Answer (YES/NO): YES